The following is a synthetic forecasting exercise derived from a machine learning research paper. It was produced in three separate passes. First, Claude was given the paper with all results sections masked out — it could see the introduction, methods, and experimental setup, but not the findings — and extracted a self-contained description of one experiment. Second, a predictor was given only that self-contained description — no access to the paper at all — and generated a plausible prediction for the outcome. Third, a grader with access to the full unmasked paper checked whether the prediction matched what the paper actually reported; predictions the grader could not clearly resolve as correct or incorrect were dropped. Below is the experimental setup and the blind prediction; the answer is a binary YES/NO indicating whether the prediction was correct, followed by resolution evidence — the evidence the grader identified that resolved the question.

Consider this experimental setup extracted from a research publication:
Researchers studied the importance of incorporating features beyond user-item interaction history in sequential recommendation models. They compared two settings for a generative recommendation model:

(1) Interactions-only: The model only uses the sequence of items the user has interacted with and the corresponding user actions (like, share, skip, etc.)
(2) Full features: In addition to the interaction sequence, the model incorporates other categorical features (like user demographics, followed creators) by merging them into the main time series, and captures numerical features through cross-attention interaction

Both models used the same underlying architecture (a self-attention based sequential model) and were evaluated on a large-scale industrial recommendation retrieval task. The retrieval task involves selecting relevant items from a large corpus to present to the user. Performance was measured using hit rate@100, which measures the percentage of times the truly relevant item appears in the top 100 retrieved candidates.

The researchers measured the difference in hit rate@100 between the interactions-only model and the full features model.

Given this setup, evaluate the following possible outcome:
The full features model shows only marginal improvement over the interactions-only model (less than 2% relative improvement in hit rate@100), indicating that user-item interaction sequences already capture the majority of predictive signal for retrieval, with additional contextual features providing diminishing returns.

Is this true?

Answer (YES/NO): NO